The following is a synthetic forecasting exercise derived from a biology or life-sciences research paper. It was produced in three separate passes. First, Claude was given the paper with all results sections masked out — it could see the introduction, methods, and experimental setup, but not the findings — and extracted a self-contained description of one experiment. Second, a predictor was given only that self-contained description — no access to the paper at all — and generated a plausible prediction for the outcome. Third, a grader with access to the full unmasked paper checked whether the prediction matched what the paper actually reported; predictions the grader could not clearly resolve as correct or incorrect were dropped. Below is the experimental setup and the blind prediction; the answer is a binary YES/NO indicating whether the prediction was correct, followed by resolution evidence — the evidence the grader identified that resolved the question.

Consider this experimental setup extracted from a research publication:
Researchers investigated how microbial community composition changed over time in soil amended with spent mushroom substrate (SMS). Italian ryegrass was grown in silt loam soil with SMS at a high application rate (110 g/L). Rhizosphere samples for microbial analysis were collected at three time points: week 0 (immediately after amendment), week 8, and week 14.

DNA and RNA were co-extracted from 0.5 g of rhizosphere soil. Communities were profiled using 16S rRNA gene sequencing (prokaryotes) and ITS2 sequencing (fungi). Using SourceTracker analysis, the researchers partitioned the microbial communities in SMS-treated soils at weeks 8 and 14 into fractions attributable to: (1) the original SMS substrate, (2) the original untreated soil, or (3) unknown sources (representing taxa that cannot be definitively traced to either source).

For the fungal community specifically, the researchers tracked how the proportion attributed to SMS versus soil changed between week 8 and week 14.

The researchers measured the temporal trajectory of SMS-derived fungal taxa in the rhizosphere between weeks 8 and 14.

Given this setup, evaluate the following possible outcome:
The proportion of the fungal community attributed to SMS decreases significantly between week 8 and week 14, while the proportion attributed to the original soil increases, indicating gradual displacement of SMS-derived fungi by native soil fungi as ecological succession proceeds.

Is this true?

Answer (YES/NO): NO